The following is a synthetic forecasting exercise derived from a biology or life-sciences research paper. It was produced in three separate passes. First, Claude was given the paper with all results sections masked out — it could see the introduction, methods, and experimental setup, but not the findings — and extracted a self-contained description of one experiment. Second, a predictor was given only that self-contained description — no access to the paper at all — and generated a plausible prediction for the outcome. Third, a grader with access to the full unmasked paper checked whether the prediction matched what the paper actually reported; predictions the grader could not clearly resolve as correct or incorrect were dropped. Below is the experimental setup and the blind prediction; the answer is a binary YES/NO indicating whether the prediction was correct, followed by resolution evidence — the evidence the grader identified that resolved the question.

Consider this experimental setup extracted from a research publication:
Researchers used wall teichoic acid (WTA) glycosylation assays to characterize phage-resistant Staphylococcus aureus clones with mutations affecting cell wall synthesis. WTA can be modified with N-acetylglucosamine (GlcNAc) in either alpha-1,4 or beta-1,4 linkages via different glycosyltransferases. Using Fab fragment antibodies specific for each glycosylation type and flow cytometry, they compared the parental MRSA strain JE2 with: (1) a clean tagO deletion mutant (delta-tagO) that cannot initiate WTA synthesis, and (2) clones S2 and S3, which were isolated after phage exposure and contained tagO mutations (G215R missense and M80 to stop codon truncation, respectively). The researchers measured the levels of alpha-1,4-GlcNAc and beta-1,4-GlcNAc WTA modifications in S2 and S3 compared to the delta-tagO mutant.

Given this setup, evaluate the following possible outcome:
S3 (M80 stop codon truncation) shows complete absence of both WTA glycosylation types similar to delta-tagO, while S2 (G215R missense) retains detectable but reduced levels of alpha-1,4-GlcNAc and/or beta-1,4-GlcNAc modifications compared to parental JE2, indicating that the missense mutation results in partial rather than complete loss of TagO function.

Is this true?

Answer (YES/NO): NO